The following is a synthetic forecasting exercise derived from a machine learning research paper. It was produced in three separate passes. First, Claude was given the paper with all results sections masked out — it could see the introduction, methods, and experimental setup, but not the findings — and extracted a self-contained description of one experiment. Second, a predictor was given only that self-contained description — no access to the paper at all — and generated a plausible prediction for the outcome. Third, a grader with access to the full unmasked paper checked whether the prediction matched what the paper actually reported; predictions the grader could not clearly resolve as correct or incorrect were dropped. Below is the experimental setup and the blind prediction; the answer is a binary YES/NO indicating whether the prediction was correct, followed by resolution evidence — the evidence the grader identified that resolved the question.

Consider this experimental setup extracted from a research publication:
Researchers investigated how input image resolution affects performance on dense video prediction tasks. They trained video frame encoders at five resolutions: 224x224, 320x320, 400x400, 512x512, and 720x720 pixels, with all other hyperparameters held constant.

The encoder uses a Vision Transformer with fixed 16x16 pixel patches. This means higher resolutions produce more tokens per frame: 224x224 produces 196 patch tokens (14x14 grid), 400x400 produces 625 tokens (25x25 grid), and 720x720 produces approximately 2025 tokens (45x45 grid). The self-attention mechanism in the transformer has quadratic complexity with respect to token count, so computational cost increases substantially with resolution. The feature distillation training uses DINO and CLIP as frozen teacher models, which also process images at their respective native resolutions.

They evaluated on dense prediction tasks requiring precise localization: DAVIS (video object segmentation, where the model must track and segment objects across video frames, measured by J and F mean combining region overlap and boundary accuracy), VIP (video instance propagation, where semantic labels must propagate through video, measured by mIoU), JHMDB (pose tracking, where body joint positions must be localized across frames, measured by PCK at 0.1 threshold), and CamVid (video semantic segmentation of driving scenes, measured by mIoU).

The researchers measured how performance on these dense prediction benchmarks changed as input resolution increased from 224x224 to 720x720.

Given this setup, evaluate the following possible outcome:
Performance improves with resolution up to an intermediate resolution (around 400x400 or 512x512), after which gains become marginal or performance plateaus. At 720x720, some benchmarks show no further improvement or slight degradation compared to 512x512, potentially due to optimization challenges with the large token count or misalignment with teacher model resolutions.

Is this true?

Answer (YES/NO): YES